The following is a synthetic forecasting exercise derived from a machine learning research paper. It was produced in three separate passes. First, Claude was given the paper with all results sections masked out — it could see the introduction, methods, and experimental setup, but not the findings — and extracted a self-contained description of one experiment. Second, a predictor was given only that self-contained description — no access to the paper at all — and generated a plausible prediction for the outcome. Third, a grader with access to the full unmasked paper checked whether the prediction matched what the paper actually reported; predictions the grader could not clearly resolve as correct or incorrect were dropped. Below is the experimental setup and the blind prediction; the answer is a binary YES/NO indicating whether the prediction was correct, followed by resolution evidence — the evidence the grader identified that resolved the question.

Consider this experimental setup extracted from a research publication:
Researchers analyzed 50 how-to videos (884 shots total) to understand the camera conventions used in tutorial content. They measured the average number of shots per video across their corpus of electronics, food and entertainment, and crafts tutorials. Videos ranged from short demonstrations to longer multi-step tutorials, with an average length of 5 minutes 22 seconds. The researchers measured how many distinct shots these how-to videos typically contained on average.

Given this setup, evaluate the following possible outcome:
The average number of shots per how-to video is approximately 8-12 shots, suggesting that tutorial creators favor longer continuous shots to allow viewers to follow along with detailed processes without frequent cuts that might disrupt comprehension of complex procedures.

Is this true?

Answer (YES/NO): NO